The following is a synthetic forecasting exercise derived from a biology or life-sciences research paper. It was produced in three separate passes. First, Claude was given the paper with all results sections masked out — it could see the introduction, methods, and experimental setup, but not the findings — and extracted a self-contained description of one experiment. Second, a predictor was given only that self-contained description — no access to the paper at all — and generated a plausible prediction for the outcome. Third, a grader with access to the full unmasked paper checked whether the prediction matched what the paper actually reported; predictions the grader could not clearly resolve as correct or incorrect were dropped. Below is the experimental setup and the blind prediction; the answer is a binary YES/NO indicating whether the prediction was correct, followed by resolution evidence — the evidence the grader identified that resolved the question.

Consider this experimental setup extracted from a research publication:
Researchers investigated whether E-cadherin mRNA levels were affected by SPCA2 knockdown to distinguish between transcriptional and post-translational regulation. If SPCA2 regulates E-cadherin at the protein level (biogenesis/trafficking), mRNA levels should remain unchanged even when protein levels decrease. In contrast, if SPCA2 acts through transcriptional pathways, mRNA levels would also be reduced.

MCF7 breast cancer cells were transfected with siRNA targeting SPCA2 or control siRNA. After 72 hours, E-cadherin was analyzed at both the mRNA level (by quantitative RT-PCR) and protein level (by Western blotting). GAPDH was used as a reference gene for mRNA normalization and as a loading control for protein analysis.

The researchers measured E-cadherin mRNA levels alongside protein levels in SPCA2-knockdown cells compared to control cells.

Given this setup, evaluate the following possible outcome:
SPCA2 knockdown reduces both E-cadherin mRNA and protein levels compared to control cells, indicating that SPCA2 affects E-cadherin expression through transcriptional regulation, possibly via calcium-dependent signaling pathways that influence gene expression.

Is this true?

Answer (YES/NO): NO